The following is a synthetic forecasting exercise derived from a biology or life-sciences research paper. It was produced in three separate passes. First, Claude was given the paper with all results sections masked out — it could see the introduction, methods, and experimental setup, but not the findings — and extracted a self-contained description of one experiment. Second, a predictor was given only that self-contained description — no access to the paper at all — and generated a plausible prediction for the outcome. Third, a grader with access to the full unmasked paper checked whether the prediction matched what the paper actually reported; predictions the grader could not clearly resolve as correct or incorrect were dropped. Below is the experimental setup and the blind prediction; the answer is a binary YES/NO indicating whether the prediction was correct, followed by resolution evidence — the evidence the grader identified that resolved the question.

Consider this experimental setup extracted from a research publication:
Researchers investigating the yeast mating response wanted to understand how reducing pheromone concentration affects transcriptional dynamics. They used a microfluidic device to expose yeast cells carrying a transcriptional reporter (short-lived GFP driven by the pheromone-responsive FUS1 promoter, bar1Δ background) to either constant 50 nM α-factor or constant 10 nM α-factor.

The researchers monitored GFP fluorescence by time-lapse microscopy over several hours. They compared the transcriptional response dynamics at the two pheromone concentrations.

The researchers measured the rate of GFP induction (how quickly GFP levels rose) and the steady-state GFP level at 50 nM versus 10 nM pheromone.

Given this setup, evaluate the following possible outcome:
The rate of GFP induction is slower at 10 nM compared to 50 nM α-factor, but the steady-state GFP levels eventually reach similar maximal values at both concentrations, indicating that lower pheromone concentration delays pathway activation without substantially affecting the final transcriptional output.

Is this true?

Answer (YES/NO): YES